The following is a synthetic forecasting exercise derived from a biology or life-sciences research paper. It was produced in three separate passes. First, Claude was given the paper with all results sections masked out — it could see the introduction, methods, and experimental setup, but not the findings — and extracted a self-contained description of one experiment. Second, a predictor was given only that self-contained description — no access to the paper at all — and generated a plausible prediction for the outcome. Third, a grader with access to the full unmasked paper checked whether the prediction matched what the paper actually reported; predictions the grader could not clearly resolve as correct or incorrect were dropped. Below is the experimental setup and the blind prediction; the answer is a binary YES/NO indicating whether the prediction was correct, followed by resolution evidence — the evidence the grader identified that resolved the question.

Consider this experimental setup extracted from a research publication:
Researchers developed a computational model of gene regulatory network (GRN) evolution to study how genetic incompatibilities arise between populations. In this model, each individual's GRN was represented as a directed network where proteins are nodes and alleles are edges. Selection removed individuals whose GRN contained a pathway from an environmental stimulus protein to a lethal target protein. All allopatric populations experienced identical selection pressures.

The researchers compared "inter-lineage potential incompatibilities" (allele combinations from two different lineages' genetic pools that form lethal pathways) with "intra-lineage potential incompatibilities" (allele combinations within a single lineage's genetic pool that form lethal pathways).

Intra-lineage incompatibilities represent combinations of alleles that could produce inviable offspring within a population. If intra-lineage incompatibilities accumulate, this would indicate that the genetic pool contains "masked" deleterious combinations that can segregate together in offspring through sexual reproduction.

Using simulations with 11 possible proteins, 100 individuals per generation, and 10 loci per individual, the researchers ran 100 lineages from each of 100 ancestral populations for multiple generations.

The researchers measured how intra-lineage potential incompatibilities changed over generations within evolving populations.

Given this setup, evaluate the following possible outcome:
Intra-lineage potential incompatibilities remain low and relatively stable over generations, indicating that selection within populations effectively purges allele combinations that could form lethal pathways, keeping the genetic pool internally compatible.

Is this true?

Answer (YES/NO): NO